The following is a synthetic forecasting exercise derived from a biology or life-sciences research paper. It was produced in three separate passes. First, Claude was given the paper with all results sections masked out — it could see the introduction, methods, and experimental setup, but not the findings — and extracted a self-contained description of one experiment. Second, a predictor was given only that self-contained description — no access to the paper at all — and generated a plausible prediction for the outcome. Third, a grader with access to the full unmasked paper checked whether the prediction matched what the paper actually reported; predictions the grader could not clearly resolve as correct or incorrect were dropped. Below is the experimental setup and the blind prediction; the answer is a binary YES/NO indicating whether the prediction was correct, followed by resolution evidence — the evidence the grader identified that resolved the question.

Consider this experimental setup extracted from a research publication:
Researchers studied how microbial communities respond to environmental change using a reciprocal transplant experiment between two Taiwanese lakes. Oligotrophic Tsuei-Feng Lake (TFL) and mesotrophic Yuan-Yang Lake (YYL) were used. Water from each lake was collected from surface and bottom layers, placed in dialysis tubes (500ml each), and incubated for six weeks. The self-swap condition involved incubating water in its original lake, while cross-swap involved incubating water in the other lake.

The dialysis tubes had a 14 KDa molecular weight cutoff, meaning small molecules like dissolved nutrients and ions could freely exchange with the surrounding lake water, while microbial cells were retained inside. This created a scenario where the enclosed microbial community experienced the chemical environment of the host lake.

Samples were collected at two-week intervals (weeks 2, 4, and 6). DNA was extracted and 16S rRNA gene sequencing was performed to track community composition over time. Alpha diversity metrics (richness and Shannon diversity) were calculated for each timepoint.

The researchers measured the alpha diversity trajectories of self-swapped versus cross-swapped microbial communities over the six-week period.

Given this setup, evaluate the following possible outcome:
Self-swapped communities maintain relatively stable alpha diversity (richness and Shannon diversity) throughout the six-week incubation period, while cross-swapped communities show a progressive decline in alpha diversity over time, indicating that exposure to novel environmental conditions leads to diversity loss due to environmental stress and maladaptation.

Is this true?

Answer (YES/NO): NO